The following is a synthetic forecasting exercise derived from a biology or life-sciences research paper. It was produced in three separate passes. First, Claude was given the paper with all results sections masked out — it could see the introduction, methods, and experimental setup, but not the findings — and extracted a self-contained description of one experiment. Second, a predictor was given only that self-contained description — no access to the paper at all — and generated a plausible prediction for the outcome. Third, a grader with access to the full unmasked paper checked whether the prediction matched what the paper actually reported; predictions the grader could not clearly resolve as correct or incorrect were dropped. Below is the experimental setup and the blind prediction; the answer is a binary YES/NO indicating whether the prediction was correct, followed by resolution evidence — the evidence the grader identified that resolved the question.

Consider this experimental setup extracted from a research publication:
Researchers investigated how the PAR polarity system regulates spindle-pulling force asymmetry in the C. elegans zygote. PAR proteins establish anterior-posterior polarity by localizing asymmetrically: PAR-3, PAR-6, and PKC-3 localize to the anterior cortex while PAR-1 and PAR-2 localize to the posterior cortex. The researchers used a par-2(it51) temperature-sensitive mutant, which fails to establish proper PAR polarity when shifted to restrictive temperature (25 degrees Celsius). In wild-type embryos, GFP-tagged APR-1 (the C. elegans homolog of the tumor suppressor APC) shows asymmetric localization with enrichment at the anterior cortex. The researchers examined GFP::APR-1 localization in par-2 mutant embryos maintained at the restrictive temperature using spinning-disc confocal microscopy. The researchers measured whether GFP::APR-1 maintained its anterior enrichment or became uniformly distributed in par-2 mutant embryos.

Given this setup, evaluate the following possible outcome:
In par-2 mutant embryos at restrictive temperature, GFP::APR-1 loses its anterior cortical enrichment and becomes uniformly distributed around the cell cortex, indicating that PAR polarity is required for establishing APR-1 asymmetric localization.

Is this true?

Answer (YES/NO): YES